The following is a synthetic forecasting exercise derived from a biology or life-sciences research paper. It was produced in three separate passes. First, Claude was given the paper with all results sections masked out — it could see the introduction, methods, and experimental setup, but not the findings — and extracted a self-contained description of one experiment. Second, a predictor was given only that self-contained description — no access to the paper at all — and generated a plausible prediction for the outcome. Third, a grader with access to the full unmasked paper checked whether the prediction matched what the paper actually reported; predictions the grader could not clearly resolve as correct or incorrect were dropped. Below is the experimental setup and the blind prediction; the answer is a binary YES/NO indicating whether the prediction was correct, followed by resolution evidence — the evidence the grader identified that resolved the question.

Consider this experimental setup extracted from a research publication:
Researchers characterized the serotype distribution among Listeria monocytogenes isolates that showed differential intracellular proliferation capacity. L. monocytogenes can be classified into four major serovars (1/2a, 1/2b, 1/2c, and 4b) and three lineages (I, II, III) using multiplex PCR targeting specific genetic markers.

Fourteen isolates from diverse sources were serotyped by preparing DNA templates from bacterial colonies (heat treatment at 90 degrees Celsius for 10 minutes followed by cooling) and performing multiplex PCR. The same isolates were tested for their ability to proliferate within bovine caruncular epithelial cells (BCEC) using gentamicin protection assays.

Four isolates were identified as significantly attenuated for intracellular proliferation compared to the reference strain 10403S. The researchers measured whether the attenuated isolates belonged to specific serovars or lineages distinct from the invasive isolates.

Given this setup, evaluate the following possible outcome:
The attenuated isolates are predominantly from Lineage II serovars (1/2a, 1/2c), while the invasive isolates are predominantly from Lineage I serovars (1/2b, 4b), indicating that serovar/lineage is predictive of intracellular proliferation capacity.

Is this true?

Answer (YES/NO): NO